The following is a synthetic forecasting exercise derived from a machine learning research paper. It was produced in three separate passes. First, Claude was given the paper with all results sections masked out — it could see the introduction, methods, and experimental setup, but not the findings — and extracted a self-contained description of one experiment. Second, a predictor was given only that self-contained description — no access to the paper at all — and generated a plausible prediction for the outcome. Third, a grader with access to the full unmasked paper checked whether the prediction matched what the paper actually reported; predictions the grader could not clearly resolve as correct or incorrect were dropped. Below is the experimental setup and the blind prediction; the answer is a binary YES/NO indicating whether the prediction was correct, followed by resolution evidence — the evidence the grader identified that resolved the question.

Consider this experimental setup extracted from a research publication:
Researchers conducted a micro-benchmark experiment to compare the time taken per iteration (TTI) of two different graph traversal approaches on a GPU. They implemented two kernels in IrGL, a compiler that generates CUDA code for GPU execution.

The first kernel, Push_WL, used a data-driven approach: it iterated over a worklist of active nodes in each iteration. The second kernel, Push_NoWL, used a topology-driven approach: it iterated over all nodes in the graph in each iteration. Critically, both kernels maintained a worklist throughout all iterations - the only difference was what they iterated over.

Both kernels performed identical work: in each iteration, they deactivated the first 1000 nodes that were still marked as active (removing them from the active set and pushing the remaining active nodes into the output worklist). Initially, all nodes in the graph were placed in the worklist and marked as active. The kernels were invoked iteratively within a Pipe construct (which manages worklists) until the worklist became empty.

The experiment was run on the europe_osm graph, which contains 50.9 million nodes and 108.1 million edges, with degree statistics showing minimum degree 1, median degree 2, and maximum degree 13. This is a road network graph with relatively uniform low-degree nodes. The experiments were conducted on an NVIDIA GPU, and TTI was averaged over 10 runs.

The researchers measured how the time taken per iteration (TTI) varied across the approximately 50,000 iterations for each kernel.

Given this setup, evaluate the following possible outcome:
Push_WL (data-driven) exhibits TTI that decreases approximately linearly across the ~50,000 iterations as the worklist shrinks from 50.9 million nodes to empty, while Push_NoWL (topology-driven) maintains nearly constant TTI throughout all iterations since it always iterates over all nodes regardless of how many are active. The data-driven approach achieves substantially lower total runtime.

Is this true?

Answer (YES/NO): NO